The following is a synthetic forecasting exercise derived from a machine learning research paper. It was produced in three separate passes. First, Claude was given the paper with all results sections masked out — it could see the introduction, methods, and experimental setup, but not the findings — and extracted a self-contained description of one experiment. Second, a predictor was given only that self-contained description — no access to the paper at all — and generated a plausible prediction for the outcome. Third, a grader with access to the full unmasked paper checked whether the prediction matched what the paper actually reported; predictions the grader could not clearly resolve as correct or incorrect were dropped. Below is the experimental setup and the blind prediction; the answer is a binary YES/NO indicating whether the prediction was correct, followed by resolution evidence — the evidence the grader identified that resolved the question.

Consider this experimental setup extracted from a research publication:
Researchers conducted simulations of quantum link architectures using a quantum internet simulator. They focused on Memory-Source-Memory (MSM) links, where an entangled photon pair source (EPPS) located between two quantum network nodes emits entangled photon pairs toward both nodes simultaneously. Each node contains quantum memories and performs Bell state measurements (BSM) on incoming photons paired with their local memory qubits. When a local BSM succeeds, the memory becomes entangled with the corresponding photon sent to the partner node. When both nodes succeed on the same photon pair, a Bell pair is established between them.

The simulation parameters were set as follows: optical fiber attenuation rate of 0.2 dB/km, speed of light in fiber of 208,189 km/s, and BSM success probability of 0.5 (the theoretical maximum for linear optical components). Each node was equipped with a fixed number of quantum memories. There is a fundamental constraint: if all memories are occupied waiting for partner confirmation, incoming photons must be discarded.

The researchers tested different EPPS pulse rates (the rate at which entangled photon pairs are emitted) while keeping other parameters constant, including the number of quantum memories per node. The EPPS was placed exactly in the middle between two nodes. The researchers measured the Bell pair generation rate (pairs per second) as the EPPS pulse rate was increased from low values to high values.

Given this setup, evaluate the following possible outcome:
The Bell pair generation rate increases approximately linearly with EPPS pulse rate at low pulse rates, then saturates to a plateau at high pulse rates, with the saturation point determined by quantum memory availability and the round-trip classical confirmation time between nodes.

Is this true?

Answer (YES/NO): NO